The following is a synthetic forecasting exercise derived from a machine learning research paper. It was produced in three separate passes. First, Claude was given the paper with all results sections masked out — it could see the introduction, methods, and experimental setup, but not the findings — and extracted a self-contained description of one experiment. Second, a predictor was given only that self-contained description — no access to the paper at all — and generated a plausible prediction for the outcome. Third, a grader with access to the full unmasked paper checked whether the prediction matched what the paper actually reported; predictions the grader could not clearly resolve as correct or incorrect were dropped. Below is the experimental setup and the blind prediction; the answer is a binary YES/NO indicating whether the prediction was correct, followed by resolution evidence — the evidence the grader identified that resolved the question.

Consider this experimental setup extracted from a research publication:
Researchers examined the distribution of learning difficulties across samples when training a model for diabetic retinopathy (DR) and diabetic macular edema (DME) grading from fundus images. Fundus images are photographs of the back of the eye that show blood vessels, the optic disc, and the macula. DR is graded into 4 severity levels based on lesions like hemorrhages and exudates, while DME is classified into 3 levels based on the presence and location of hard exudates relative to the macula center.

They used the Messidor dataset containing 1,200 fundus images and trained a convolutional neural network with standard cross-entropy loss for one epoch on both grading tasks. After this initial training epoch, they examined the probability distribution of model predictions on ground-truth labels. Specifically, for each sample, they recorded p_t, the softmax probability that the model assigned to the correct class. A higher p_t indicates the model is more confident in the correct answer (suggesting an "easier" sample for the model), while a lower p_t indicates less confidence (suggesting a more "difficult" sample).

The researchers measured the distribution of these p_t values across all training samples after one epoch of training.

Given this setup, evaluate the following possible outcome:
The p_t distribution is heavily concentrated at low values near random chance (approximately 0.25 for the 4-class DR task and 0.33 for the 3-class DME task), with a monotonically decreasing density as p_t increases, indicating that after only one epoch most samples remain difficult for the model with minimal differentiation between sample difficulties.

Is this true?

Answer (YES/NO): NO